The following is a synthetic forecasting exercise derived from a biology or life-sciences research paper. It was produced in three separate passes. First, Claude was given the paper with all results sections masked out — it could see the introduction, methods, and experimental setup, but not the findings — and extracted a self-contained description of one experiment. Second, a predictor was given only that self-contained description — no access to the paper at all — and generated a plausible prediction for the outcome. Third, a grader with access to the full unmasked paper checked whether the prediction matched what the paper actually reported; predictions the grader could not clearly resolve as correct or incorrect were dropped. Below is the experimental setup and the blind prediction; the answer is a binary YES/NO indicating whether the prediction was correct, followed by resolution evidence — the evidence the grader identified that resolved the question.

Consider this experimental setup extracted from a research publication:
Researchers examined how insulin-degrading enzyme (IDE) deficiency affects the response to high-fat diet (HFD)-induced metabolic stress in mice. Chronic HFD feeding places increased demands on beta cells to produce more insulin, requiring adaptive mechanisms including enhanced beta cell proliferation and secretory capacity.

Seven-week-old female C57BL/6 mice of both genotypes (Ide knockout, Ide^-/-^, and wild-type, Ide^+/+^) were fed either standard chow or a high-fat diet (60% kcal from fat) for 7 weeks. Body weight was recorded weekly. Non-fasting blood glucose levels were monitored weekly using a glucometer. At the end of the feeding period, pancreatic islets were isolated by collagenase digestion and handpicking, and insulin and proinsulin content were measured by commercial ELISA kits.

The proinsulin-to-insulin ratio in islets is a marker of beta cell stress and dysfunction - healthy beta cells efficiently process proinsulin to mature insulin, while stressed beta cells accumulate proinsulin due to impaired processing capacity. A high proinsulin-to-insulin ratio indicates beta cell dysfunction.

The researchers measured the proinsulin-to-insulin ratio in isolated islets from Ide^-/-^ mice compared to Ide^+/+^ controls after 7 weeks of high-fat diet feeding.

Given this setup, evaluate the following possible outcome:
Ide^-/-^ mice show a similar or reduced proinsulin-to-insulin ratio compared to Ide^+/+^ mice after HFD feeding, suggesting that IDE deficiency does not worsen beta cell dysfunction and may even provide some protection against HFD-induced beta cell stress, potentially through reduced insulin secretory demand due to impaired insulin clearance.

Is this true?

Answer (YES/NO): NO